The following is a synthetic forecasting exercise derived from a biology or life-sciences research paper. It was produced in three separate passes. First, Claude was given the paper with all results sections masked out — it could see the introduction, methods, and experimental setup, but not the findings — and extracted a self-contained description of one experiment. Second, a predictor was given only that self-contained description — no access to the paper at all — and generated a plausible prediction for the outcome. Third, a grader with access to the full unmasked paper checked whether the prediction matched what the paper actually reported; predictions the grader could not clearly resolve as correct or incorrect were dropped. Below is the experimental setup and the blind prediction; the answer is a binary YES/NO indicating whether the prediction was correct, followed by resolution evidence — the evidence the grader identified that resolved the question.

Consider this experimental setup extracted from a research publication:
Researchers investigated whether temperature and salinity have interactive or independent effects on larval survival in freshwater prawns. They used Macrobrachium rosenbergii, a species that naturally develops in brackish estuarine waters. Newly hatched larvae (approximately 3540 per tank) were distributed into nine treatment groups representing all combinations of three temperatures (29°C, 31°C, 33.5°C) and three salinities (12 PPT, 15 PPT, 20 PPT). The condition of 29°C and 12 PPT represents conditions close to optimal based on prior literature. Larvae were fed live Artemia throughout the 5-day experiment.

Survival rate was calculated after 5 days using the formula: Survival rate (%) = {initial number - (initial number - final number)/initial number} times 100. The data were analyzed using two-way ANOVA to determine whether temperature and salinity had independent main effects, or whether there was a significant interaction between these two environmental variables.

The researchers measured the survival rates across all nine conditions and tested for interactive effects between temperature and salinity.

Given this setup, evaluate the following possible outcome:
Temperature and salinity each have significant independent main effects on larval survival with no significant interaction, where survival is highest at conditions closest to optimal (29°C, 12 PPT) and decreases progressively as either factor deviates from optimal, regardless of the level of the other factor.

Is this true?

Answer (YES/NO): NO